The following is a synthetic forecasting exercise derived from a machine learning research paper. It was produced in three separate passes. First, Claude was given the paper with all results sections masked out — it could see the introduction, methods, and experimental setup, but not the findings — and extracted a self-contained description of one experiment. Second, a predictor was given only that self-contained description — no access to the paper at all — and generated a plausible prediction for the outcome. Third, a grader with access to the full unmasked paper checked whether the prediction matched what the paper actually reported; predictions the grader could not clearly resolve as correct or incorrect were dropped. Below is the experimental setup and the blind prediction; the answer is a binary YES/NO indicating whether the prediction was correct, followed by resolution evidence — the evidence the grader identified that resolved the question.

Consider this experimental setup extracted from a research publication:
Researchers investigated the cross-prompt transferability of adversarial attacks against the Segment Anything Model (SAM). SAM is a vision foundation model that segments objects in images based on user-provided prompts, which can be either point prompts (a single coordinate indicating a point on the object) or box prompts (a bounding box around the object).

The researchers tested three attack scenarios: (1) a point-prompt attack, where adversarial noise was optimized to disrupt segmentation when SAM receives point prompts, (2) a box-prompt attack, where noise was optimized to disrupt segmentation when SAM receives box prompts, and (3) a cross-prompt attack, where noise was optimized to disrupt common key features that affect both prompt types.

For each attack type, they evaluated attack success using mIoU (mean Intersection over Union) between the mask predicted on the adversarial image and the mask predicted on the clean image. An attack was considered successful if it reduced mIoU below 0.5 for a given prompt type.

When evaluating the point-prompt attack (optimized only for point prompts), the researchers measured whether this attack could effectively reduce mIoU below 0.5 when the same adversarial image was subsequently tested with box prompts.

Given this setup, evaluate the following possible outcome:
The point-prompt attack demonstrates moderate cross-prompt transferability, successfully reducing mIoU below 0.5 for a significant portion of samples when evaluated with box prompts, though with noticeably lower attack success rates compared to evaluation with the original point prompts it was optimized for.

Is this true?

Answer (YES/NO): NO